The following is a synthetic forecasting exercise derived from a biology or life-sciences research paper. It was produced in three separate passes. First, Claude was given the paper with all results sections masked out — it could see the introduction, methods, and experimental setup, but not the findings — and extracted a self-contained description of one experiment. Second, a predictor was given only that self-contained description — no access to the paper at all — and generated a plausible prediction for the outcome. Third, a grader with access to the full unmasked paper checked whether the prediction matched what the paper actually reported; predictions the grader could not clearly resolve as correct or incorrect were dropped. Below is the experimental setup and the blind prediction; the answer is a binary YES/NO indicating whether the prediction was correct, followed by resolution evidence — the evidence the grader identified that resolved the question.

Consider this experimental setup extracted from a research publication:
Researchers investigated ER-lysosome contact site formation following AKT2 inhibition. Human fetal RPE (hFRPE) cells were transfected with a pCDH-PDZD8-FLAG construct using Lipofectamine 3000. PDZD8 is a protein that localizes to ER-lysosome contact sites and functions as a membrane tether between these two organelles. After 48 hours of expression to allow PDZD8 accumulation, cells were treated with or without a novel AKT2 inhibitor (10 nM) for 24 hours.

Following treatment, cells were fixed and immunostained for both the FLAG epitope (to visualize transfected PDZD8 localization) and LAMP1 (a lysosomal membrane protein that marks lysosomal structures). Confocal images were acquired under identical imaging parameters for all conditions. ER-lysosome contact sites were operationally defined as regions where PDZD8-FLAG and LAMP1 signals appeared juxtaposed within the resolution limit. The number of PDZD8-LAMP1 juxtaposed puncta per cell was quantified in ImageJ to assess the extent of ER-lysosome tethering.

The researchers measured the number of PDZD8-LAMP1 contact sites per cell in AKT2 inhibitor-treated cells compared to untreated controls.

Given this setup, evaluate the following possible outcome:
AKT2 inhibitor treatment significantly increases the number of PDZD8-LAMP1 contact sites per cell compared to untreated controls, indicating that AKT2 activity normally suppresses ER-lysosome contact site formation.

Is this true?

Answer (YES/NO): YES